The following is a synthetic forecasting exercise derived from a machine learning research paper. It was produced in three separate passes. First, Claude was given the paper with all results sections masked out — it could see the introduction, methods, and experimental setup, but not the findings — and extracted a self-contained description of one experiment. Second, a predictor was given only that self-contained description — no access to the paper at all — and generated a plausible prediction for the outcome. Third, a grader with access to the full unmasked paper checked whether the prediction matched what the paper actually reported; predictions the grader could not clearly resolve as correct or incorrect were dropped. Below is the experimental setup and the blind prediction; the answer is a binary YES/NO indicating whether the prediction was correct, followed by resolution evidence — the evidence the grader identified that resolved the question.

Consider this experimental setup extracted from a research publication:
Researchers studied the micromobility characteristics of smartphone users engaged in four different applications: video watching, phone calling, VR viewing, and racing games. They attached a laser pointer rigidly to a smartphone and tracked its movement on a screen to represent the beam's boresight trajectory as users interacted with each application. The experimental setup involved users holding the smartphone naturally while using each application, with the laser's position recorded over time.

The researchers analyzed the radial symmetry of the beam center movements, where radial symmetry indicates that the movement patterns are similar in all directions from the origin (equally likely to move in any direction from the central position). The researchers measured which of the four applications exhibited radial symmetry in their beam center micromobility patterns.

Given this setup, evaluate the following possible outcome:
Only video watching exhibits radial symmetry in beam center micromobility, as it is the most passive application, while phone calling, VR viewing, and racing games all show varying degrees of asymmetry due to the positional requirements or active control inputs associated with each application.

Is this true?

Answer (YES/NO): YES